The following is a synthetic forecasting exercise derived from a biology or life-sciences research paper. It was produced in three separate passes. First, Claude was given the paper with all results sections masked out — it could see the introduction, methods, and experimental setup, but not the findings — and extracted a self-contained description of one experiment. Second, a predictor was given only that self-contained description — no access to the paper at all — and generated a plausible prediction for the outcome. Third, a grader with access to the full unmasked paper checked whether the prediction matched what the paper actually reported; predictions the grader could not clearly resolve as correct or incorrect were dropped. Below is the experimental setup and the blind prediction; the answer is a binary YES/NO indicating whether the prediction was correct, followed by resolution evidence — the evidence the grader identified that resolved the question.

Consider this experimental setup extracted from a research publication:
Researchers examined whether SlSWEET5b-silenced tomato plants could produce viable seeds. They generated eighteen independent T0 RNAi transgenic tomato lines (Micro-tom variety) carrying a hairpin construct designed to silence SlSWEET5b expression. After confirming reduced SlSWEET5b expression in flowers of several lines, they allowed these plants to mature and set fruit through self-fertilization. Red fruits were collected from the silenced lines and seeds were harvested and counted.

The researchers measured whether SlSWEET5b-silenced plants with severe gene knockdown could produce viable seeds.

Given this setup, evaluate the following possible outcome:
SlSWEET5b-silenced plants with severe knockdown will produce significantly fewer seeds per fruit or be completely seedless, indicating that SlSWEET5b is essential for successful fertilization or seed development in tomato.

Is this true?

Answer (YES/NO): YES